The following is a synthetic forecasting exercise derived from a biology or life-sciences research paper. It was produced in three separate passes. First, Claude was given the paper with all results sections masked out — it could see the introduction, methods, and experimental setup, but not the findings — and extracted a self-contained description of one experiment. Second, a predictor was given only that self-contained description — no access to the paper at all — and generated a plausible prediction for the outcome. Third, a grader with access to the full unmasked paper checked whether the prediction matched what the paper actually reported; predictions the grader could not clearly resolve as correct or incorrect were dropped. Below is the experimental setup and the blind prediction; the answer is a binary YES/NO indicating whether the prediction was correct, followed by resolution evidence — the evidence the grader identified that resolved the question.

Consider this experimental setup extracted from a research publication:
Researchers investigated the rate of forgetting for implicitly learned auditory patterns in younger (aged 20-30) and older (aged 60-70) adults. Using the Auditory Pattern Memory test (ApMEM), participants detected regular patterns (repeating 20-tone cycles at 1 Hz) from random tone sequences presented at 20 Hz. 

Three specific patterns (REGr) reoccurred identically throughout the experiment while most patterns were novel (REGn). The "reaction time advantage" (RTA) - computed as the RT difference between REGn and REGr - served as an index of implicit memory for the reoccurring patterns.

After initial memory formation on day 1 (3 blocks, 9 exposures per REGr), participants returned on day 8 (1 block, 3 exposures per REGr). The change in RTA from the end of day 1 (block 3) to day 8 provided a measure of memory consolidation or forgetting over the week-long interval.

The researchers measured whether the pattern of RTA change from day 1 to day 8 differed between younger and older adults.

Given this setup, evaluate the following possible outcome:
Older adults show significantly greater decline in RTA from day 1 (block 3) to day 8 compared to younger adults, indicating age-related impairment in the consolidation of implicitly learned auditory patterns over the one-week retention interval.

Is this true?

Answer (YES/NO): NO